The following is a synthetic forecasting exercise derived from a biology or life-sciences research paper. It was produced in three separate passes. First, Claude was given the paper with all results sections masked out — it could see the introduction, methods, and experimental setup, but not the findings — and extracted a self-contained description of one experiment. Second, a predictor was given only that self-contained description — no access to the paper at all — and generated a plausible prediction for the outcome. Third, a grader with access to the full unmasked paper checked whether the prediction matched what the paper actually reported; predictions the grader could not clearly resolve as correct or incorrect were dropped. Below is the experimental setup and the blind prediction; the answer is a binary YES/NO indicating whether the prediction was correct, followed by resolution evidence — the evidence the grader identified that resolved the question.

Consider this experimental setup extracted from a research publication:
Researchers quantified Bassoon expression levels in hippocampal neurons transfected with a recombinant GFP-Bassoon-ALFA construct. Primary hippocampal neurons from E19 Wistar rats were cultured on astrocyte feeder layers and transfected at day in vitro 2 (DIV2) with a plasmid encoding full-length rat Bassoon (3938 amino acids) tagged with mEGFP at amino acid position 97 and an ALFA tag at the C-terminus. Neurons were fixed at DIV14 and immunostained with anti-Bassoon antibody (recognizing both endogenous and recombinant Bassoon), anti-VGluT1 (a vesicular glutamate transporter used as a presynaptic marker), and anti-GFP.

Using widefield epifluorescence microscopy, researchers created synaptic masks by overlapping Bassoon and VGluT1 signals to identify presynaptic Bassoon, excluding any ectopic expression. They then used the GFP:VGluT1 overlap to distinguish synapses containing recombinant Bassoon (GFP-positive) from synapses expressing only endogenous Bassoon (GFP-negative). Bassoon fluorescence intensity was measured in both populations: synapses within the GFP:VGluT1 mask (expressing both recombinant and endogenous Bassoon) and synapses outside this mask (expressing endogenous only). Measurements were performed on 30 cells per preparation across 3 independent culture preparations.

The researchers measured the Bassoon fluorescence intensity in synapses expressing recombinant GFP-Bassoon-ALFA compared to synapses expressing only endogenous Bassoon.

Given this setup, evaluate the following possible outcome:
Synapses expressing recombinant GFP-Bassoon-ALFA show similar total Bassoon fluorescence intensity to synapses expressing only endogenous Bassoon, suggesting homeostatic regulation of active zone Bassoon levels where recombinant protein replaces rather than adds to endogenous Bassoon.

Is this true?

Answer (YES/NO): YES